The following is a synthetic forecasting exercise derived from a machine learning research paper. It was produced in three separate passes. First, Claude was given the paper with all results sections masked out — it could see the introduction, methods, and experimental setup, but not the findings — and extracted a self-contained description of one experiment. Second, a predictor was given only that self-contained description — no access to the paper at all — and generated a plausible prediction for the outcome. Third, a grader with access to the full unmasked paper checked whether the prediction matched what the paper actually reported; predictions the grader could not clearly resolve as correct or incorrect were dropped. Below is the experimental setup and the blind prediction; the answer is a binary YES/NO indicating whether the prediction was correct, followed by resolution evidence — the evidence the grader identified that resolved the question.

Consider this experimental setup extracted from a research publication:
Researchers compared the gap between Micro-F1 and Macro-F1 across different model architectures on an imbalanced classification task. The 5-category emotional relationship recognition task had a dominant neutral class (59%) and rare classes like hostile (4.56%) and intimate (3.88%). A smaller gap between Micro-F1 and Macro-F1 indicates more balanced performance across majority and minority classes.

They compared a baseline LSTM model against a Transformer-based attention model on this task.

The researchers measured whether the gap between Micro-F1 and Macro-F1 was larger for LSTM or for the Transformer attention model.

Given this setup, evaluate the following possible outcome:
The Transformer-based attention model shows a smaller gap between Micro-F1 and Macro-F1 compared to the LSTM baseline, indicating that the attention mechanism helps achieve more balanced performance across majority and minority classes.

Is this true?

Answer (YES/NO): YES